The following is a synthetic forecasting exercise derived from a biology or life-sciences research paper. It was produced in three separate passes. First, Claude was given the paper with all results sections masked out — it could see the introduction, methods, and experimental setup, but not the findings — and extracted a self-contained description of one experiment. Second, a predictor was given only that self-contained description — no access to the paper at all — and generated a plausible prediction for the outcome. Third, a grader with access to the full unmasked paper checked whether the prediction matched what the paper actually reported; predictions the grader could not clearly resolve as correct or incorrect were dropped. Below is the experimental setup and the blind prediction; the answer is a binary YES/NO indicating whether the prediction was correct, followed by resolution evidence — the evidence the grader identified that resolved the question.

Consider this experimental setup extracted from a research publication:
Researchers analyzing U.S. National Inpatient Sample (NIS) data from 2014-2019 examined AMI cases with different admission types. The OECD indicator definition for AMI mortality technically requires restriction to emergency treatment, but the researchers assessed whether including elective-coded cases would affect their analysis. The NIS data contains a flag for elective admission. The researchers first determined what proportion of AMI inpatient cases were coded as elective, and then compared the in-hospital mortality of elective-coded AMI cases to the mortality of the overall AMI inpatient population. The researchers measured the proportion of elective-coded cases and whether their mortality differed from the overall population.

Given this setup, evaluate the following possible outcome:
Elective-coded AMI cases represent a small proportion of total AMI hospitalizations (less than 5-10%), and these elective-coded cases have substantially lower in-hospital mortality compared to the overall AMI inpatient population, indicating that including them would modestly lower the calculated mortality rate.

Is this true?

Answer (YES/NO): NO